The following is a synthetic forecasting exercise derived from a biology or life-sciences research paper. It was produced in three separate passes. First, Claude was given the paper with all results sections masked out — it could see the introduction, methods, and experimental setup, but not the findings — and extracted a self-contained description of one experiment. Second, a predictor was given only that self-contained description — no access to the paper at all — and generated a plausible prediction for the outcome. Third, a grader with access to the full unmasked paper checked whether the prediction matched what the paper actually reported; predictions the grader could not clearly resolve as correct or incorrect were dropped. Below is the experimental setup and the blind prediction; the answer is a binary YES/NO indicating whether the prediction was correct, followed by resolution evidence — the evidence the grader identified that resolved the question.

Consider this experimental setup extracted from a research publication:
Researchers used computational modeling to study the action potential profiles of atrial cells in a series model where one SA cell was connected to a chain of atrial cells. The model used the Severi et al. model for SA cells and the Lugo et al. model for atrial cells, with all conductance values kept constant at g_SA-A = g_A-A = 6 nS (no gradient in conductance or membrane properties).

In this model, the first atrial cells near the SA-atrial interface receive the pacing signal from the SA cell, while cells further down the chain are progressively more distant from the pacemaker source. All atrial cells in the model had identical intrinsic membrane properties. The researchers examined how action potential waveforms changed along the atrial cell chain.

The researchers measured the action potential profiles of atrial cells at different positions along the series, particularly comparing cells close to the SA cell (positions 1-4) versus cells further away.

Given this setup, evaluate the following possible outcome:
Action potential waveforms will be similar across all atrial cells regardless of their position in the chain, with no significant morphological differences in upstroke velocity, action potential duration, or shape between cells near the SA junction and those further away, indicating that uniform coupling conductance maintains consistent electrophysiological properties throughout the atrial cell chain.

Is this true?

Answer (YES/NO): NO